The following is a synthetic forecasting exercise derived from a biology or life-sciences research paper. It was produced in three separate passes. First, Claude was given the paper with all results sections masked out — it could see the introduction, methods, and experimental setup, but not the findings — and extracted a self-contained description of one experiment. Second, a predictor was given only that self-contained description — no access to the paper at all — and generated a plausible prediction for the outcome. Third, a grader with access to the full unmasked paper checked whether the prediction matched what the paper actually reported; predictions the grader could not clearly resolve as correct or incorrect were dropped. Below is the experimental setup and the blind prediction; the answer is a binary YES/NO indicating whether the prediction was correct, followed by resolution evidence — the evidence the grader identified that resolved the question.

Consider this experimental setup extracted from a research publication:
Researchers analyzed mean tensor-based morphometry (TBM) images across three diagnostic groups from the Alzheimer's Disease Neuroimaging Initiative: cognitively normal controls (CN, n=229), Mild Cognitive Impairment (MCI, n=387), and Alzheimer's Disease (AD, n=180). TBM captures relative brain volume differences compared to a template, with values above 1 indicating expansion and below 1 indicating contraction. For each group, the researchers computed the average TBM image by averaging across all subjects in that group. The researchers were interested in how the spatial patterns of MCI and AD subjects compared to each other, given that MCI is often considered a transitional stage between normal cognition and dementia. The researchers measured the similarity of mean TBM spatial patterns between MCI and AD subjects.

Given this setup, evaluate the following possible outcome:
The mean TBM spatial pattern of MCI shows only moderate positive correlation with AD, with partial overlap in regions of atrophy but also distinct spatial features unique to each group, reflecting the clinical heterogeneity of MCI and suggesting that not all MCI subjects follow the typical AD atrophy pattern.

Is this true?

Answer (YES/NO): NO